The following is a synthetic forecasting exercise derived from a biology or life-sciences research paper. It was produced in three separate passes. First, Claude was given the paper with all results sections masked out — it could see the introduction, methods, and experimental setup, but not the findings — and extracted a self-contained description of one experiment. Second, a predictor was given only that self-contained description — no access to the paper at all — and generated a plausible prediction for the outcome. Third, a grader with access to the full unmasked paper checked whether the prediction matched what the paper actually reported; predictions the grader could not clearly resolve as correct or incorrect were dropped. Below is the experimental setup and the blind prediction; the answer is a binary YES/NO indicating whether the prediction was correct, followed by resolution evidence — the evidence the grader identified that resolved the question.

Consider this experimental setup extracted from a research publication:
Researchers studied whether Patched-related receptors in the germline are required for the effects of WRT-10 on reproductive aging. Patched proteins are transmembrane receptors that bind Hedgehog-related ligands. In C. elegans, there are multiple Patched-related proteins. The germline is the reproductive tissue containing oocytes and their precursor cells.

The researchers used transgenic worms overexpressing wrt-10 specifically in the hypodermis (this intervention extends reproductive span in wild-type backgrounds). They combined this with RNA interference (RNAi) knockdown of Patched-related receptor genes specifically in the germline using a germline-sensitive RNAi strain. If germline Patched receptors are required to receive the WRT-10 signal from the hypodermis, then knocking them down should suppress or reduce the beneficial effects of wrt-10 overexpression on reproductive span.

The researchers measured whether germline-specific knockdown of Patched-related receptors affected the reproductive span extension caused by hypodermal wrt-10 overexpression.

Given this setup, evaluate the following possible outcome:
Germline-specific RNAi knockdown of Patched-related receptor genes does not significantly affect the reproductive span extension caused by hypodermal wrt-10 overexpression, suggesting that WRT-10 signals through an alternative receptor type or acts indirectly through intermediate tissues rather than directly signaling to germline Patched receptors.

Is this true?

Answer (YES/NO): NO